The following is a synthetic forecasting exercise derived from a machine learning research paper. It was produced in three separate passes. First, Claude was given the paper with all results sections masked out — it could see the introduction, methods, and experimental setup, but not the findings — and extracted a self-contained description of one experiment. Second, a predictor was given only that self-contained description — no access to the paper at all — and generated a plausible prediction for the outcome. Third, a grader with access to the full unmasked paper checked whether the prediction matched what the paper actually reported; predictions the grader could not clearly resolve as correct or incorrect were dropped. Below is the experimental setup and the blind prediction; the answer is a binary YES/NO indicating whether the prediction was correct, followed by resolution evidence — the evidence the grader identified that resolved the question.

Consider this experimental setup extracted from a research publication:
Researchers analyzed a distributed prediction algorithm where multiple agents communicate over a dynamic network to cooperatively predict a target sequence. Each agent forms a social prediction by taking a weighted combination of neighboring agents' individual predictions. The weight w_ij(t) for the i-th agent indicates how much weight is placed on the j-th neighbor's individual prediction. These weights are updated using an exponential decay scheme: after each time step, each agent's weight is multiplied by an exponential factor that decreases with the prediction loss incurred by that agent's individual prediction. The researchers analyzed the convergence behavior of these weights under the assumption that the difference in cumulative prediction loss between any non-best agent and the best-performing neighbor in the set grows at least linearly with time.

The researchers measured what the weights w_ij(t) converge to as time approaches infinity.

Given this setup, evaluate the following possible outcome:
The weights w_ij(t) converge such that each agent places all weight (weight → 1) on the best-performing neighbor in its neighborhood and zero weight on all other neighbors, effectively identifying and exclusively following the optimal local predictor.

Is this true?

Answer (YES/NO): YES